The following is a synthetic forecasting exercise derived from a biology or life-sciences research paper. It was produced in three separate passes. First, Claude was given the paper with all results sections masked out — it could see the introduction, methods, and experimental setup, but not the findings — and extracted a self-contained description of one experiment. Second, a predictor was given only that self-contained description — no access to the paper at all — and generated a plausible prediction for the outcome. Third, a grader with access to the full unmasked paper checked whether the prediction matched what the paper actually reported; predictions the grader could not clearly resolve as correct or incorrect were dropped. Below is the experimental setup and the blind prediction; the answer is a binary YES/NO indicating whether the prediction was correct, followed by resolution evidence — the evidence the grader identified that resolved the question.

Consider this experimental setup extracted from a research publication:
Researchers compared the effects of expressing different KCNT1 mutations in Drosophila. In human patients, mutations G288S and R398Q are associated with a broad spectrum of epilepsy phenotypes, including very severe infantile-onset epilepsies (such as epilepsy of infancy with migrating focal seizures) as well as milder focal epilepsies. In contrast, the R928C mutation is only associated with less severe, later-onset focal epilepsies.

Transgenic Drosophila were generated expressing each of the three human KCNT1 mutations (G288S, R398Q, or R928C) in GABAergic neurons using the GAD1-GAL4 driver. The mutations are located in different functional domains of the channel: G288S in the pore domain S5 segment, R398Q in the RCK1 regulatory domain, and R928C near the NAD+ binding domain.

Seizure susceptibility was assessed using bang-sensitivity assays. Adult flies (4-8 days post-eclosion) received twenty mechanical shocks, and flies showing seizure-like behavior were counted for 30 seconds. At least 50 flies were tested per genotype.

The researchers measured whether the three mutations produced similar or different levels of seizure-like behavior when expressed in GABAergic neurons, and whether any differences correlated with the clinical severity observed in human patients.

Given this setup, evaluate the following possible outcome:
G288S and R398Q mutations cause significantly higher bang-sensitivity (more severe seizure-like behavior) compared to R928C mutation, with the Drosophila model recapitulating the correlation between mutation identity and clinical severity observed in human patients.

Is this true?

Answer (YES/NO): NO